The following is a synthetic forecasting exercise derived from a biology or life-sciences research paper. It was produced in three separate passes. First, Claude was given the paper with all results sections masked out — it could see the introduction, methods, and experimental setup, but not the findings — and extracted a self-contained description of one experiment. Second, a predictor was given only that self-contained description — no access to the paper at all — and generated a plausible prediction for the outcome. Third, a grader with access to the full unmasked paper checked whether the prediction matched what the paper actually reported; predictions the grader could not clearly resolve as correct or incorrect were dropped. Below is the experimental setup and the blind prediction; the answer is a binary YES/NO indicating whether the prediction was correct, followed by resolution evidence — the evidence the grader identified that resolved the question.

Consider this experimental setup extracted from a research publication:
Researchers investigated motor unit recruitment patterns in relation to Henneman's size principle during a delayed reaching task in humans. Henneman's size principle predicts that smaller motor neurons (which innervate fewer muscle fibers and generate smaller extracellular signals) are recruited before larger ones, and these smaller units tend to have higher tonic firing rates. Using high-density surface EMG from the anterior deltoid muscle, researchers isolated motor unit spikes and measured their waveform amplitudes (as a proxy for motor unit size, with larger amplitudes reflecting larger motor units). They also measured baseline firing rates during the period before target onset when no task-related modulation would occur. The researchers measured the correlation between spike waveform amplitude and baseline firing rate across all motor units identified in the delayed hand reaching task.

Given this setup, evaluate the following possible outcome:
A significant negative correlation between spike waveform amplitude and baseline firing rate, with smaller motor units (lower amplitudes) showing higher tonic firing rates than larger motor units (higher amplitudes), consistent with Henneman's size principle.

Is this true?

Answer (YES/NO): YES